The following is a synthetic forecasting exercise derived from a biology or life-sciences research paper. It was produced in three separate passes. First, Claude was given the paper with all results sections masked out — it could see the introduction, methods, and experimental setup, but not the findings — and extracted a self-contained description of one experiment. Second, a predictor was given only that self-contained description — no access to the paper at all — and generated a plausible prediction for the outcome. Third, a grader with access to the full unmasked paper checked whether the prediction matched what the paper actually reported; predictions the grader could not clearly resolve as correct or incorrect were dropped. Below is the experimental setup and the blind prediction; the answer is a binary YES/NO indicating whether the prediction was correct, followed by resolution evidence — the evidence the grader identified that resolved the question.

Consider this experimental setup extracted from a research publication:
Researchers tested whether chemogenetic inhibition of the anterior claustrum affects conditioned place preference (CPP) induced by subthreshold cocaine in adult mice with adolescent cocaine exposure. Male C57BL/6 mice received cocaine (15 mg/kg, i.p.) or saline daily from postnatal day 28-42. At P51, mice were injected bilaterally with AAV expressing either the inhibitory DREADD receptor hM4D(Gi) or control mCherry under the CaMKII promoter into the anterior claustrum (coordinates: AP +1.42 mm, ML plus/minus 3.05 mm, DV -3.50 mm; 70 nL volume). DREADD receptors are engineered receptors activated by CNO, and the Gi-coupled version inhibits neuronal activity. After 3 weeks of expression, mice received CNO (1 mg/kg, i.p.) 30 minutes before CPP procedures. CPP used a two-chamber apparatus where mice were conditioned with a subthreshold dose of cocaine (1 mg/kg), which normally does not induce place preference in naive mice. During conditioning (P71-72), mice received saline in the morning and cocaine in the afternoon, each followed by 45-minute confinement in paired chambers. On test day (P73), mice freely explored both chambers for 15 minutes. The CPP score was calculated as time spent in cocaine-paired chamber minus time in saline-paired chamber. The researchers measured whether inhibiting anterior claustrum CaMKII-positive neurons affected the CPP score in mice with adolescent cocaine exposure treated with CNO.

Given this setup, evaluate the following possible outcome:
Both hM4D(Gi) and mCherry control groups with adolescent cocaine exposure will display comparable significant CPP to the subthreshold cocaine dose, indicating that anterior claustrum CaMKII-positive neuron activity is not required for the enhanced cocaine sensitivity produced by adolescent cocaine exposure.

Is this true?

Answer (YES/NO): NO